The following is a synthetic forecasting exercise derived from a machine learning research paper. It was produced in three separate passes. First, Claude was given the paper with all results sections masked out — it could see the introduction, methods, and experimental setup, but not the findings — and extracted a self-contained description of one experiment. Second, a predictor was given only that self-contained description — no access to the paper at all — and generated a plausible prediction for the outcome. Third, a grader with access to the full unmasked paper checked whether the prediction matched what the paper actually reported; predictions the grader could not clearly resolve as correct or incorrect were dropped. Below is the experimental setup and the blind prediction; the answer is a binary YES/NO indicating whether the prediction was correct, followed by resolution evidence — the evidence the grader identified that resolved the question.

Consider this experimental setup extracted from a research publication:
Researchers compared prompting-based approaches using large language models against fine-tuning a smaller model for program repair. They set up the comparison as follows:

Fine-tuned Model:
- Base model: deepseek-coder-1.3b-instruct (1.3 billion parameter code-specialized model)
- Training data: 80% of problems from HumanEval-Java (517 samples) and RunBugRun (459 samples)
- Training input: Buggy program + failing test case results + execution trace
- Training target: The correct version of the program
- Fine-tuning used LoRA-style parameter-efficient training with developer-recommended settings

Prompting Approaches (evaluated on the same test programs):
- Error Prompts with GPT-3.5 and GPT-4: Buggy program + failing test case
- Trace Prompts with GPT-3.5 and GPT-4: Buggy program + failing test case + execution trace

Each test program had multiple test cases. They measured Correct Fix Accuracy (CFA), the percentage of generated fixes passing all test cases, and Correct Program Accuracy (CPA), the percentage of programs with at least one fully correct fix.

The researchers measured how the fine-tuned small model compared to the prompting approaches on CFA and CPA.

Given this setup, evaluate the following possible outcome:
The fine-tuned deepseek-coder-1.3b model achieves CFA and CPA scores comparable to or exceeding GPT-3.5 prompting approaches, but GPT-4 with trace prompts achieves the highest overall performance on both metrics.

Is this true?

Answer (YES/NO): NO